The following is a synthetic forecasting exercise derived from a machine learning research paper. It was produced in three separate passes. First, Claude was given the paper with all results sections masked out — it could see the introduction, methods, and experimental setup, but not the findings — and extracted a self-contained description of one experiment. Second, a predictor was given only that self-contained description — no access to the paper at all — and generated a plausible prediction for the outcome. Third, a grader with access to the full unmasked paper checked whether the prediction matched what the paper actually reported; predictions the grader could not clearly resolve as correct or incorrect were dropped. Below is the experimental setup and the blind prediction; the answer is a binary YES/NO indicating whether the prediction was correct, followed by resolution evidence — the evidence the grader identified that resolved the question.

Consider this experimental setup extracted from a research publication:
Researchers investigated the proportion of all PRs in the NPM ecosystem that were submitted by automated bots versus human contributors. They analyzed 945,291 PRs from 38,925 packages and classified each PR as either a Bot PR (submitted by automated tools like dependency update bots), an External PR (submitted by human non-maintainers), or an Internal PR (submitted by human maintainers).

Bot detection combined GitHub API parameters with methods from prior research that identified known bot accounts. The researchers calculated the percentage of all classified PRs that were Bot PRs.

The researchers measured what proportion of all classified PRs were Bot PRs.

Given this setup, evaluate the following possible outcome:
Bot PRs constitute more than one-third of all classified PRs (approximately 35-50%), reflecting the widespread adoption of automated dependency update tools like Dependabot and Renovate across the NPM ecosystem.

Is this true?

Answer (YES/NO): NO